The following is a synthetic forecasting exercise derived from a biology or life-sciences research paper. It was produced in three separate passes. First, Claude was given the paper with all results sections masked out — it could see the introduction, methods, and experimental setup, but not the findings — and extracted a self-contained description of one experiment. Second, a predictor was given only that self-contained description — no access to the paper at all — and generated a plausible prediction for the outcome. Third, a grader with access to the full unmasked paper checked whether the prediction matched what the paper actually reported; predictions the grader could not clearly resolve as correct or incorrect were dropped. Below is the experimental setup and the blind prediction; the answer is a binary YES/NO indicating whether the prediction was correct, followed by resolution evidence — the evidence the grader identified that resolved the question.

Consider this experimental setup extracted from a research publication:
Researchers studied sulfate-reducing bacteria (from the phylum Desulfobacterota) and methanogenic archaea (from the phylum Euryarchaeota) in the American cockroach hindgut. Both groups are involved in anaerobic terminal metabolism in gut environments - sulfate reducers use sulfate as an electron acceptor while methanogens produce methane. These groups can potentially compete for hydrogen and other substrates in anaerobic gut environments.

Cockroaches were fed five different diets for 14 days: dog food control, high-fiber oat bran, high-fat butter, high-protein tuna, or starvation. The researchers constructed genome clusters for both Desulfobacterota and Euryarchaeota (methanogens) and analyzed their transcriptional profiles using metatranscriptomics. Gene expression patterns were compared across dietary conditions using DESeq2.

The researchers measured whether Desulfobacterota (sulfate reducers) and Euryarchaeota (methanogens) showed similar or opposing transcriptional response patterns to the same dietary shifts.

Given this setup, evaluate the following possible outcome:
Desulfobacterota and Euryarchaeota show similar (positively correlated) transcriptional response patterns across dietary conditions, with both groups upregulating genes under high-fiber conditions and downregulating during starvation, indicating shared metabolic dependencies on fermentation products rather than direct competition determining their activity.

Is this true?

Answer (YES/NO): NO